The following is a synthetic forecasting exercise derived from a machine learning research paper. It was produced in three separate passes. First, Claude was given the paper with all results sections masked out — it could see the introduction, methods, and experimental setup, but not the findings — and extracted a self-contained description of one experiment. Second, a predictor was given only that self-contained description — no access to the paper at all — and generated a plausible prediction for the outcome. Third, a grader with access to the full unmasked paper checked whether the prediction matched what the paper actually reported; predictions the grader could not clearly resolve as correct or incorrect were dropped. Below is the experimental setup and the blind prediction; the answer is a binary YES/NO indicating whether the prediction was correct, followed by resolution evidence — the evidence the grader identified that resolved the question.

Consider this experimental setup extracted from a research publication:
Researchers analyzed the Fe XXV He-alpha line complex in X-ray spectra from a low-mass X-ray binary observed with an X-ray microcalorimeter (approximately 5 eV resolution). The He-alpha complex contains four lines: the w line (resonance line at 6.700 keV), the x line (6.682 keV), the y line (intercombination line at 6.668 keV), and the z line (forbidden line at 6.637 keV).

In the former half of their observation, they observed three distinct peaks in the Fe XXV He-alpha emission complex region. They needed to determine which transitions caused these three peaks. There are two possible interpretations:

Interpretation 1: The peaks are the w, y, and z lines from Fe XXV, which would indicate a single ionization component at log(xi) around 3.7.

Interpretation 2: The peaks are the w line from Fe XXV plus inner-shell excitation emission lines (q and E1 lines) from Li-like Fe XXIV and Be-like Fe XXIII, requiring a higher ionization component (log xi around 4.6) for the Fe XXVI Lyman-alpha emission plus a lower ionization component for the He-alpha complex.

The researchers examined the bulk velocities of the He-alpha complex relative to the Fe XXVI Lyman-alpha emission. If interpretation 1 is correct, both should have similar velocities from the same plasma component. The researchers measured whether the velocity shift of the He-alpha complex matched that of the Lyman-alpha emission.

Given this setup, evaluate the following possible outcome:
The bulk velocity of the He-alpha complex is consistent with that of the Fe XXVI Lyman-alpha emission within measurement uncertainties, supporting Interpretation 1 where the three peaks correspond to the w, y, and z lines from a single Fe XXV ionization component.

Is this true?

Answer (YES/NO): NO